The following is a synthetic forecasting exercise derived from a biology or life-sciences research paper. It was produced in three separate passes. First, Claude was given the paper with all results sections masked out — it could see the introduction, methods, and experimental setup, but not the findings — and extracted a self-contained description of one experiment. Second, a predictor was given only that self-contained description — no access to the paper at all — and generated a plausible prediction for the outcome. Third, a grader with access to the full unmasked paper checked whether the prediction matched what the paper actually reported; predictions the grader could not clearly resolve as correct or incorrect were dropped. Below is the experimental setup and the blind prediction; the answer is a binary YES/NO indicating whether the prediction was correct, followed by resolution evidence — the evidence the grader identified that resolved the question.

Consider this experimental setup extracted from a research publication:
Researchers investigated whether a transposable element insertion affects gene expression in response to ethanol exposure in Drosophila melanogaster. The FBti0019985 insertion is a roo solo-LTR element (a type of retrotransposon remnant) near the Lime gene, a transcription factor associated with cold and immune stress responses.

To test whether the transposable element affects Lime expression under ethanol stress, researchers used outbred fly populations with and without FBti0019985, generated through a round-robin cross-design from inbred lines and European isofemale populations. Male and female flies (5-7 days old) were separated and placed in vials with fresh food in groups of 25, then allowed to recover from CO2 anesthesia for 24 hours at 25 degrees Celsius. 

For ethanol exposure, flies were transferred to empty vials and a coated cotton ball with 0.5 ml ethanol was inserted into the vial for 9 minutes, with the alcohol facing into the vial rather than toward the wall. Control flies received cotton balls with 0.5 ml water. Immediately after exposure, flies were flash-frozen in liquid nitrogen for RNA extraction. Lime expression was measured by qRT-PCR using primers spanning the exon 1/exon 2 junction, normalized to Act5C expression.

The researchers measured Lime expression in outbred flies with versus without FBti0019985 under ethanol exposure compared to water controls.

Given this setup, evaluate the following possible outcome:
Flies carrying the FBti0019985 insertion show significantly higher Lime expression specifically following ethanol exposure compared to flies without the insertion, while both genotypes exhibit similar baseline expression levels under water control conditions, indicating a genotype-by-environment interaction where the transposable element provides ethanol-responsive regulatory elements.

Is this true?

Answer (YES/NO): NO